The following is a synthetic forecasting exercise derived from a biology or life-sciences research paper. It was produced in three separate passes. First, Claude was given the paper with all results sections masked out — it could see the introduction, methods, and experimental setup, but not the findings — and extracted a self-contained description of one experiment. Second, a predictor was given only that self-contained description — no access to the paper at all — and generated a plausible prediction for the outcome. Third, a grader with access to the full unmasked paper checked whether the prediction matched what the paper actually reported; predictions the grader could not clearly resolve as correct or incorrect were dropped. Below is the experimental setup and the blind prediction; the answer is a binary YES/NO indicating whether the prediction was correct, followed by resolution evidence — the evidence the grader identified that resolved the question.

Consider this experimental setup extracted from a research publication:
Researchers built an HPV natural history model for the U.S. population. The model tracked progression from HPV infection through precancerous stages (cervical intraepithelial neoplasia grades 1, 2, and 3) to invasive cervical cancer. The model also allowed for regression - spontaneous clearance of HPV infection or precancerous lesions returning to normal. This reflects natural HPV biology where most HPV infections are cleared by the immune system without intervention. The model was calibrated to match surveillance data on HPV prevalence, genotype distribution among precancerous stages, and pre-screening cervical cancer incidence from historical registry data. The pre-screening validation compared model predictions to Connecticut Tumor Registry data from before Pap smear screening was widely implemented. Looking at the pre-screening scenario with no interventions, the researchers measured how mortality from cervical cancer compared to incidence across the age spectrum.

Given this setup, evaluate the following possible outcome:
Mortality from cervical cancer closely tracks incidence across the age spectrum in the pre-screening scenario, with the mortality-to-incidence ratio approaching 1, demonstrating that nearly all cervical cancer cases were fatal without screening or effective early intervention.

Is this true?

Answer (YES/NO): NO